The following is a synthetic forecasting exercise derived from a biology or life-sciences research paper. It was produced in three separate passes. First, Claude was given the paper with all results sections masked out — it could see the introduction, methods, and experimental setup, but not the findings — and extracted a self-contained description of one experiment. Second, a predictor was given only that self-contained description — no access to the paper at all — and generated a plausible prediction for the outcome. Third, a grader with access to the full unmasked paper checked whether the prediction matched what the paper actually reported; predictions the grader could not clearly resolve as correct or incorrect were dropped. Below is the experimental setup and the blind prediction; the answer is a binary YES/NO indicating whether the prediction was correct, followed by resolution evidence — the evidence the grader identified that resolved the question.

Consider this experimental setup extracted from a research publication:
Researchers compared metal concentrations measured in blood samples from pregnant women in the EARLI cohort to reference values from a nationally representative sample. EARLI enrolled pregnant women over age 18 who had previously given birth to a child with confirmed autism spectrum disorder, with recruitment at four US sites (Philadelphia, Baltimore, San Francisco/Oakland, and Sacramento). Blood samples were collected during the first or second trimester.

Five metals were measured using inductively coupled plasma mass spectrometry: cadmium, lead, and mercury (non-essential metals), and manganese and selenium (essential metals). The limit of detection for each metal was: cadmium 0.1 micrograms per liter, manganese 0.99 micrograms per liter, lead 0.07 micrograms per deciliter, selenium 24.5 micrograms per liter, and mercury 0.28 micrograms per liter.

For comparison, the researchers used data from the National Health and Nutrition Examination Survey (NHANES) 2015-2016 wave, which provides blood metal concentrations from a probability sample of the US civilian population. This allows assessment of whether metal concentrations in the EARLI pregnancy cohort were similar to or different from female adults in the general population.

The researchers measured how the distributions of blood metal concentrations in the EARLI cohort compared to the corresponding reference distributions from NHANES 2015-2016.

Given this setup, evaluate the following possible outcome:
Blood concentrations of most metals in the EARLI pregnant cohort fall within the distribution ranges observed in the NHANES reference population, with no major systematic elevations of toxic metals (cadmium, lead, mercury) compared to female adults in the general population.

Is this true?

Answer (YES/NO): YES